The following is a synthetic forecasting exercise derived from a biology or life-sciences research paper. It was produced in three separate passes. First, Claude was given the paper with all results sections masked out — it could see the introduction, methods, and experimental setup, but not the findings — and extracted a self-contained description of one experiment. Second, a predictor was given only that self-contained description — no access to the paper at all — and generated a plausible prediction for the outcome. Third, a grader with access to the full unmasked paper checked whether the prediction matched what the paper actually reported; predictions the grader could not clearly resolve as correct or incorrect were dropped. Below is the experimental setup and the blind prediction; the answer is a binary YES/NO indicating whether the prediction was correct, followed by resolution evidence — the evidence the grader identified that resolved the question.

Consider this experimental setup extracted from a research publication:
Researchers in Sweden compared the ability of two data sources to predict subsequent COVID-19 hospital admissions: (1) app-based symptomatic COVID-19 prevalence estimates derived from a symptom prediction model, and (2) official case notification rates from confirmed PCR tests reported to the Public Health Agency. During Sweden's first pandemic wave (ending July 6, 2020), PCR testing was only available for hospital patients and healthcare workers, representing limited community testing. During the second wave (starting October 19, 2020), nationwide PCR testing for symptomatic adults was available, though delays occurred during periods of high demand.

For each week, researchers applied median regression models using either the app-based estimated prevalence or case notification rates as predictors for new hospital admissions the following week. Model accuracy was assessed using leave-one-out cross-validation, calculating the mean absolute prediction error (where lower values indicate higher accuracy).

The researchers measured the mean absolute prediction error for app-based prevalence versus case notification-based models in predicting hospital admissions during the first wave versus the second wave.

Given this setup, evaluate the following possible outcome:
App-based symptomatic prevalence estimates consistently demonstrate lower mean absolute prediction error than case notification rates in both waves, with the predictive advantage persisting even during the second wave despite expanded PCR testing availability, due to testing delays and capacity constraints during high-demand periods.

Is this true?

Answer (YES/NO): NO